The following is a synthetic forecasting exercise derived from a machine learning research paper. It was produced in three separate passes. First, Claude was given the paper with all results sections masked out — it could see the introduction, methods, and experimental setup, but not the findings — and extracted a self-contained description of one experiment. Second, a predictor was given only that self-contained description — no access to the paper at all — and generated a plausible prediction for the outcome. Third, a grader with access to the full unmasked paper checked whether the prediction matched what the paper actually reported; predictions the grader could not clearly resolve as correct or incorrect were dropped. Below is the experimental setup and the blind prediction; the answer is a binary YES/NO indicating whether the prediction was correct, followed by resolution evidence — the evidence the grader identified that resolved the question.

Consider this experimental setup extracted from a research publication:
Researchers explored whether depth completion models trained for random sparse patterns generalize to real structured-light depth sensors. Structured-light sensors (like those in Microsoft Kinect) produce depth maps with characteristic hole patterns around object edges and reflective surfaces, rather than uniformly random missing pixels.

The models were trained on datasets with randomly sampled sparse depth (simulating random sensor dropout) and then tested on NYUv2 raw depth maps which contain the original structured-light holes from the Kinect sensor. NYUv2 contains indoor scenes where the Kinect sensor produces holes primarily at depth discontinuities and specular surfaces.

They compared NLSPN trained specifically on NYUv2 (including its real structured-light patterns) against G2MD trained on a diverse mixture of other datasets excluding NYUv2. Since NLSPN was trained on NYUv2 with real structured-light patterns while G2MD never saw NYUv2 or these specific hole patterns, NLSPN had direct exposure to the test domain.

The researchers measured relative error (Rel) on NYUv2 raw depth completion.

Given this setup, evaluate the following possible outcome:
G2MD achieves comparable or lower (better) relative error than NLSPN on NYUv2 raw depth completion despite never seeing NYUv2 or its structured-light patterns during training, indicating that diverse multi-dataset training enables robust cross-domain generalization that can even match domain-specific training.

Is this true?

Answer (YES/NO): YES